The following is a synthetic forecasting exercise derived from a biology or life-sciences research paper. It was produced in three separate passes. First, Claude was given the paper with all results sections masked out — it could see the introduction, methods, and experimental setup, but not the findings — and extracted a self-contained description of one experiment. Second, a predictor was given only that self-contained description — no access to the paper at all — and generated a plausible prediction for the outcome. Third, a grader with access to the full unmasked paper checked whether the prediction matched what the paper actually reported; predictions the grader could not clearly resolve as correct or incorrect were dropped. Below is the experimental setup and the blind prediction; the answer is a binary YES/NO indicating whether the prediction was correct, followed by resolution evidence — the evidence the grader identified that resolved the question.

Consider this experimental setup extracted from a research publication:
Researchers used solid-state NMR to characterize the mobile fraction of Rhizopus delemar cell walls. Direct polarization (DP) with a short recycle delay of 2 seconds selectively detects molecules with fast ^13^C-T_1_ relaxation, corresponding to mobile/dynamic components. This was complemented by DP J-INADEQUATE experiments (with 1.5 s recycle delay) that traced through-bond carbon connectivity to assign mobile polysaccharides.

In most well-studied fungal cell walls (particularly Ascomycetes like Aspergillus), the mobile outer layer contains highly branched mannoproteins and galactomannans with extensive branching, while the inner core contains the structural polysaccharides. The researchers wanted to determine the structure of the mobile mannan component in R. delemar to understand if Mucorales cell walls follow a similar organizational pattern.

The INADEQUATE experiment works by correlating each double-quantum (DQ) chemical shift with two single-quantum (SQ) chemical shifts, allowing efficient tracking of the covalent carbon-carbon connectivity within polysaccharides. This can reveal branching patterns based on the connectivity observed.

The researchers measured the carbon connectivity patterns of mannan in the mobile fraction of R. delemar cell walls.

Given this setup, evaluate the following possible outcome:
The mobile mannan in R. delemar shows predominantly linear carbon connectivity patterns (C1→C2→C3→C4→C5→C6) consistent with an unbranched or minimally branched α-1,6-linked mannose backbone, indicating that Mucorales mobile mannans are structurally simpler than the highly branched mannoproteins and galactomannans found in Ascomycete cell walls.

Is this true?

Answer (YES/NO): YES